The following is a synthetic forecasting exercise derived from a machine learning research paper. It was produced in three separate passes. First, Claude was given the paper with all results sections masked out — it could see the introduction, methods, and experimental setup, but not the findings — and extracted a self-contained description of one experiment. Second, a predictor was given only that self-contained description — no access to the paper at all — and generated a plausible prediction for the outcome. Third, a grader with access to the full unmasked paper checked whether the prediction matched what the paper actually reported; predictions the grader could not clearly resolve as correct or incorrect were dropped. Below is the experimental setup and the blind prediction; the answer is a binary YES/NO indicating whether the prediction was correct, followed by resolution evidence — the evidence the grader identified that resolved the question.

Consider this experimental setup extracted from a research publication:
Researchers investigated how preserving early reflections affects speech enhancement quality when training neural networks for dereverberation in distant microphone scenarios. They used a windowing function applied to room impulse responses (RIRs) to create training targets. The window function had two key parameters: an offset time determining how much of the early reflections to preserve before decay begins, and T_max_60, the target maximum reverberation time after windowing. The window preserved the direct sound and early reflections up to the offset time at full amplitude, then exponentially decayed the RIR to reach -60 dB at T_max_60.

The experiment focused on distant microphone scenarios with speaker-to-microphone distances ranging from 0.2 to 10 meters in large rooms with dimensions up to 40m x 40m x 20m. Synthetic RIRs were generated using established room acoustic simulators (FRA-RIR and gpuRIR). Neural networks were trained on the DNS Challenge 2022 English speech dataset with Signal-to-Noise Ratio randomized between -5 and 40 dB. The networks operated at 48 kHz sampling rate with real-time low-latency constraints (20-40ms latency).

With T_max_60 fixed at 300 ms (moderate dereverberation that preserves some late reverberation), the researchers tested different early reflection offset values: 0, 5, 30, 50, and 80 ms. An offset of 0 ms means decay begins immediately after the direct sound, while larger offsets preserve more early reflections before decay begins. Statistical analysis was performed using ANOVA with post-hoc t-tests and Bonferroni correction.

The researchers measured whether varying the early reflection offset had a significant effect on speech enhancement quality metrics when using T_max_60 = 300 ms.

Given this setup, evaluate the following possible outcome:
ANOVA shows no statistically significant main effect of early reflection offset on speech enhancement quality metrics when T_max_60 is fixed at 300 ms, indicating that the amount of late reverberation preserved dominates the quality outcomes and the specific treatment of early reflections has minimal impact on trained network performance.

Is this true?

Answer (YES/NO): NO